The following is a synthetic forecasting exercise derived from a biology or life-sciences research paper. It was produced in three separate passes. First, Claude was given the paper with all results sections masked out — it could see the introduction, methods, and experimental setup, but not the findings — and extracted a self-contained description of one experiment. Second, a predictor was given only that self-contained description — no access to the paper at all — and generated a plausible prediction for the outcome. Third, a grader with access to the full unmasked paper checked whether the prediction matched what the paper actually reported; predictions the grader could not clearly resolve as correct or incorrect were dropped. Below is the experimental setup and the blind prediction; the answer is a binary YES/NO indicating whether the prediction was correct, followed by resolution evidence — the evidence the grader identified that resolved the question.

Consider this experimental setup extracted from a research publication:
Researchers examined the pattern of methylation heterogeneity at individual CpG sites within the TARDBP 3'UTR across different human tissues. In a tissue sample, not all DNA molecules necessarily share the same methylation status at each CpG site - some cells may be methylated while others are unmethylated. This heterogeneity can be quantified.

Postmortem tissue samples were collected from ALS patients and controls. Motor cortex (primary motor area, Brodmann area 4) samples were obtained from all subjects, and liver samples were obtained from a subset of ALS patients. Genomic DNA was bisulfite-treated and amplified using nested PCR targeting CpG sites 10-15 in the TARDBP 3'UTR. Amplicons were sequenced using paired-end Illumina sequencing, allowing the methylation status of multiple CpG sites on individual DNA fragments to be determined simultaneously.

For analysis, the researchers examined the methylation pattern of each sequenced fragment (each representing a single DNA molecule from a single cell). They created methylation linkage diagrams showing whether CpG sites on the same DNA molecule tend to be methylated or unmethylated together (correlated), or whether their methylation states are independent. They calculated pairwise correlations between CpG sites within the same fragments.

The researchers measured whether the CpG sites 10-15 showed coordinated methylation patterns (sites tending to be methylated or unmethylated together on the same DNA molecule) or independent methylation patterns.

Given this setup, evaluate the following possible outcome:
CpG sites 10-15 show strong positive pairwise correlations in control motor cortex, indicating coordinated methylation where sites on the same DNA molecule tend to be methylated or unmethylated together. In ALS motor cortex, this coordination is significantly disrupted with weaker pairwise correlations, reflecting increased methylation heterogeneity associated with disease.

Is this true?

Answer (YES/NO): NO